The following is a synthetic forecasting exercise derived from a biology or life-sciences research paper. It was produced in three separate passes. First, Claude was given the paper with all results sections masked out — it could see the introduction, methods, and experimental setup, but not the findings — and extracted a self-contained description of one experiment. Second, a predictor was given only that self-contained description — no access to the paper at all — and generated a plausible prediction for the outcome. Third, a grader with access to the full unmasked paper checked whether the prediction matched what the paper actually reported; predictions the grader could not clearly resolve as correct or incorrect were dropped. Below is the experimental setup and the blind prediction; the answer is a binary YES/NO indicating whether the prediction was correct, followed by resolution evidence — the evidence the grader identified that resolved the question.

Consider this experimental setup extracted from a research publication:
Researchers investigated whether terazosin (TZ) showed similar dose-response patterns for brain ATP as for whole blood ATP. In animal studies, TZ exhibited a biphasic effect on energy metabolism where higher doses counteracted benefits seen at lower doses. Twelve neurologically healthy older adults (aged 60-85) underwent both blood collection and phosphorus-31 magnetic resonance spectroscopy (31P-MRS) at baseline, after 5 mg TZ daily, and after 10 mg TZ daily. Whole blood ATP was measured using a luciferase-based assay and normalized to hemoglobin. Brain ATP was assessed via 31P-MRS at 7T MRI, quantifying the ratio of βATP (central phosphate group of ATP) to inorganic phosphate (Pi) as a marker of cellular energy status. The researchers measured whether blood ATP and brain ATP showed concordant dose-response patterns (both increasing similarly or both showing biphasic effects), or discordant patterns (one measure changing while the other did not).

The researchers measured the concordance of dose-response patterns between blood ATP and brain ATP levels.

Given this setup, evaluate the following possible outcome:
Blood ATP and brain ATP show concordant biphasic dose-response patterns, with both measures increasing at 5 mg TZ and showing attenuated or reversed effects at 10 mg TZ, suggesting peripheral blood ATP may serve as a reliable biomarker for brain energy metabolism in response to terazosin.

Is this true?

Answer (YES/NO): NO